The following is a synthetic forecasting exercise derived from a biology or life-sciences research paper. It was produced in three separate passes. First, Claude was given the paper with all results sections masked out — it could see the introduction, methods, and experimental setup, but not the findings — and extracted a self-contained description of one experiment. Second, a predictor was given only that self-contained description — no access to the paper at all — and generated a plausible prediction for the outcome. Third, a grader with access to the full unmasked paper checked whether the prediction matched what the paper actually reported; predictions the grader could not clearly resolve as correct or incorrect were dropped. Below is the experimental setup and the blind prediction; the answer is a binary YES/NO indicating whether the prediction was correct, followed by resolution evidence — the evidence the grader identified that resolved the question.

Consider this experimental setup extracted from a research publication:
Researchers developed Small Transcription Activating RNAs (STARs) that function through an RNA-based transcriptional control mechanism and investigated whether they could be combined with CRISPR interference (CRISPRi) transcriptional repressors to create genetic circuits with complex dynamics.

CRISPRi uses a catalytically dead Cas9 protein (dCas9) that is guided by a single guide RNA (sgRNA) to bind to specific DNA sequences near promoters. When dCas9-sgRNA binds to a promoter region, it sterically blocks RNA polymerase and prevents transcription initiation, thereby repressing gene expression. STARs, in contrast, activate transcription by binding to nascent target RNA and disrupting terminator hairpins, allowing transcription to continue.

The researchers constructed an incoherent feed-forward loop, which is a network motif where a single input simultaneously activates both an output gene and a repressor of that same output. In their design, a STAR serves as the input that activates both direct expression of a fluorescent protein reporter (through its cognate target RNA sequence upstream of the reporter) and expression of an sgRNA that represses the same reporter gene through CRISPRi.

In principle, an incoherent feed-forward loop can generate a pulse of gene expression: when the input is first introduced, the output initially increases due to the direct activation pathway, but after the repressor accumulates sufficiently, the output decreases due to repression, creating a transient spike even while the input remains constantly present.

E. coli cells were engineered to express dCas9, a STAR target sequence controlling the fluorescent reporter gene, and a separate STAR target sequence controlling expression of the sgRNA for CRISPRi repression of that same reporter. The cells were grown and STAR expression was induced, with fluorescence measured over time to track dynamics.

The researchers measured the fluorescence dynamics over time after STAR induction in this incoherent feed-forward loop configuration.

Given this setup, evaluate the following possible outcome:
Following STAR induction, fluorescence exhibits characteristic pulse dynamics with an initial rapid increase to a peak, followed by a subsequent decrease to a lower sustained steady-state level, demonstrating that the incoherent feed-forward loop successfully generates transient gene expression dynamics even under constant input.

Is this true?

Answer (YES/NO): YES